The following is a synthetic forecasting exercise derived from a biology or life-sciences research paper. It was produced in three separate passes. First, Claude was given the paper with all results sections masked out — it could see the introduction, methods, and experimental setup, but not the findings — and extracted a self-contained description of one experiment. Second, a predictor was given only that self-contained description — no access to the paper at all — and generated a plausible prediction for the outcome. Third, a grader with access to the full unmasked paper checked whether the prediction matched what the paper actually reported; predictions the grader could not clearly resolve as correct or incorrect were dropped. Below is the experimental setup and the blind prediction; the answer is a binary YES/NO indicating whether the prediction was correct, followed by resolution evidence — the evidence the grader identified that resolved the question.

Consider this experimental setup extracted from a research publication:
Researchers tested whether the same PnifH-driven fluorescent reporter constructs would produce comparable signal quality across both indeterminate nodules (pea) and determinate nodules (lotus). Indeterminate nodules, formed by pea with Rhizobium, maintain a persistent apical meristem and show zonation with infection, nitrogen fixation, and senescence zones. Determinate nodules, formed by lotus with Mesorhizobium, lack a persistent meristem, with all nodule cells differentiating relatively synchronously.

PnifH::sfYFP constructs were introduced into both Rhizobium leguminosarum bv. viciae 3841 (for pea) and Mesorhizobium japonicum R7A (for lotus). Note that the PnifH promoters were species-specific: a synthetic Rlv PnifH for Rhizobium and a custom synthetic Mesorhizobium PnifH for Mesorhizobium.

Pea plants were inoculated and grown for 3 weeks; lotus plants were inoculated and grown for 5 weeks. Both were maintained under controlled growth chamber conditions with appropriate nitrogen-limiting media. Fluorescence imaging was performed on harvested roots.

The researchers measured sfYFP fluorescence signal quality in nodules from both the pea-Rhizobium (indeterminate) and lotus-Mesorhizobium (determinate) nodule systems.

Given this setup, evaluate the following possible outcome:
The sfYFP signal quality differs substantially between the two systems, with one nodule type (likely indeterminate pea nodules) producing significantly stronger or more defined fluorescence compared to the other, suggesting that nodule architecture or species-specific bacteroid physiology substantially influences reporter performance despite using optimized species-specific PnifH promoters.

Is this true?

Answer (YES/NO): NO